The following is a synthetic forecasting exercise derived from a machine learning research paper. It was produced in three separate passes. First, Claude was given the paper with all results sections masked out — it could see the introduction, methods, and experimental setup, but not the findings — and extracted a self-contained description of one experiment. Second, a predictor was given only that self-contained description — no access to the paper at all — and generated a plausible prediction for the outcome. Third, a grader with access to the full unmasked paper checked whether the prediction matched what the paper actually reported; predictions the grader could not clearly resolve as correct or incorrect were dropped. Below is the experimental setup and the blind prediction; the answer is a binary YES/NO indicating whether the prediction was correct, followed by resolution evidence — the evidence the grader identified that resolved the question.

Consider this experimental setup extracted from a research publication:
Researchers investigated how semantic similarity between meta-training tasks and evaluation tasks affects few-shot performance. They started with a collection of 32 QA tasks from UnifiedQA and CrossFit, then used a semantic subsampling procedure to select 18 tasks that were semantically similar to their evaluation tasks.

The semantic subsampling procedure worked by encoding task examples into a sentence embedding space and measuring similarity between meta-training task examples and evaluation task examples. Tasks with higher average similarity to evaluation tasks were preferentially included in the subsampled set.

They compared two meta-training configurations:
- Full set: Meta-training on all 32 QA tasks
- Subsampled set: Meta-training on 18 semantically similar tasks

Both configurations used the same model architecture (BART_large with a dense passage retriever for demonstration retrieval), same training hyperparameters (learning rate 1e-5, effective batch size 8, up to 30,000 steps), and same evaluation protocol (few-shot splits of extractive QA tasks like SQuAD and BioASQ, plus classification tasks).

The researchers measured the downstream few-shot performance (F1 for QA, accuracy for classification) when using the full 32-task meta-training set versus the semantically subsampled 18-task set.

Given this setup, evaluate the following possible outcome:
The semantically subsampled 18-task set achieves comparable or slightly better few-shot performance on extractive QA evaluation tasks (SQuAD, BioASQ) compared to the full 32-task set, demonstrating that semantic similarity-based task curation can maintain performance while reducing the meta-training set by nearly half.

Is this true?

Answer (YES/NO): YES